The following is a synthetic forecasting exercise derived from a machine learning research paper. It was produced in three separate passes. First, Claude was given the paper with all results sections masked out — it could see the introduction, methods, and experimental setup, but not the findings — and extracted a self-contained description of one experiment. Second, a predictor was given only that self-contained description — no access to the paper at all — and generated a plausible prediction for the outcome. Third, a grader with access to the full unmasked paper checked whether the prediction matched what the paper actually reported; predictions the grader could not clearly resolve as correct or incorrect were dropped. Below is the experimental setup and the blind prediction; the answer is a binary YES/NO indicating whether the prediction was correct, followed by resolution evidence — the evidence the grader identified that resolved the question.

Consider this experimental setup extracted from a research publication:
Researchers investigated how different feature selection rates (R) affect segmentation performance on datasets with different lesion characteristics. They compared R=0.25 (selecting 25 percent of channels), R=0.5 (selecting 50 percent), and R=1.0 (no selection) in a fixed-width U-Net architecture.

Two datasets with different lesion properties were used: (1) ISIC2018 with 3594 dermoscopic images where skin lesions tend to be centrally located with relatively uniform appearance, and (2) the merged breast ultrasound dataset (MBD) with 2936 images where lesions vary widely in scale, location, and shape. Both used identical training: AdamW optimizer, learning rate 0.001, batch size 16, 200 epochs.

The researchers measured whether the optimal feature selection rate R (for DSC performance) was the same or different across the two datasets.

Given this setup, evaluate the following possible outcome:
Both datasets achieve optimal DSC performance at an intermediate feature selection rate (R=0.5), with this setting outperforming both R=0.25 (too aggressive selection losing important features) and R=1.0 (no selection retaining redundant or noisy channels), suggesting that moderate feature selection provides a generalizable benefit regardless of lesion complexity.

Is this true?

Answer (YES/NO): NO